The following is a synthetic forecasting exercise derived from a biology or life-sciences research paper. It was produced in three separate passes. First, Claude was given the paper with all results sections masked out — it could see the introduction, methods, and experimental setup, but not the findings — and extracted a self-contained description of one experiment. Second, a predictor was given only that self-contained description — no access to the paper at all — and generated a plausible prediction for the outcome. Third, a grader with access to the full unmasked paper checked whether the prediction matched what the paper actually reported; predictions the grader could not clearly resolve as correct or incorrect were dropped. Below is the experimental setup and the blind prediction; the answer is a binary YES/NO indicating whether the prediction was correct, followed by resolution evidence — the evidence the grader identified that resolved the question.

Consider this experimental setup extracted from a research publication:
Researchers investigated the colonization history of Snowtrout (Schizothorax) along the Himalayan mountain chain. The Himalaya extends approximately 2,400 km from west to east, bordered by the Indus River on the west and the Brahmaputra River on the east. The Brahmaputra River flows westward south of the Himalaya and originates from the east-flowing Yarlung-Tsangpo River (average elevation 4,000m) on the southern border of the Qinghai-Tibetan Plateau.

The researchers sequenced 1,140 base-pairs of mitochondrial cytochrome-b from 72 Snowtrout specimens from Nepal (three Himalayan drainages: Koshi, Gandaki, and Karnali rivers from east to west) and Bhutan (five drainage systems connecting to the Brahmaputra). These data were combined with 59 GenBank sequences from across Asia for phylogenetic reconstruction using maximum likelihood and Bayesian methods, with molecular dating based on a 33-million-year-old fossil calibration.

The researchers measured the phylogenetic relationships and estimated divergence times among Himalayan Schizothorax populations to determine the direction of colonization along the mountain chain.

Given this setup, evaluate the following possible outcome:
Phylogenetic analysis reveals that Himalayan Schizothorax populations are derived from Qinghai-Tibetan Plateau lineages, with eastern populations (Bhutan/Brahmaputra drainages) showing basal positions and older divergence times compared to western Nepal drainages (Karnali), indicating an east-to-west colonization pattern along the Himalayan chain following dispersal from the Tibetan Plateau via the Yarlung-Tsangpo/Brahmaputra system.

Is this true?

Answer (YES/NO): YES